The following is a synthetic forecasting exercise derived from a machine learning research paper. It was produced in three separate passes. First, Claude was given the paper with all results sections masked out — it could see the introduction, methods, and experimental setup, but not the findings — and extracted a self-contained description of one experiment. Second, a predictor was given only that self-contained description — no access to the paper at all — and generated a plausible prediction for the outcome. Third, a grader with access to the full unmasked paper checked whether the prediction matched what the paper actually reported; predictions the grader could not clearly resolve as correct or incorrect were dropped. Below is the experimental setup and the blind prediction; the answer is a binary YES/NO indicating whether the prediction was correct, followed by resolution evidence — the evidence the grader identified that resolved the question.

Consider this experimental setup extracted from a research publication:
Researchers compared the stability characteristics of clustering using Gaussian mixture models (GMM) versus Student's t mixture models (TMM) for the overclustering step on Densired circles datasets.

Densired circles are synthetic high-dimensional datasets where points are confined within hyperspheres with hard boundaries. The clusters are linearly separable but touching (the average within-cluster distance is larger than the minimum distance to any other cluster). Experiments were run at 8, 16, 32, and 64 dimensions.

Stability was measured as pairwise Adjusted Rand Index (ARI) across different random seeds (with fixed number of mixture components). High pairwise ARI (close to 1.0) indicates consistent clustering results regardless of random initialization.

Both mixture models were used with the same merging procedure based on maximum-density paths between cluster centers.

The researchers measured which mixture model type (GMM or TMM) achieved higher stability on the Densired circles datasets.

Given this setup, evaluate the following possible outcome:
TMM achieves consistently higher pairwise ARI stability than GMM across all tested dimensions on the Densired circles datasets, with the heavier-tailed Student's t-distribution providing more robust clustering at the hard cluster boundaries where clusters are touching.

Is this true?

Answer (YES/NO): NO